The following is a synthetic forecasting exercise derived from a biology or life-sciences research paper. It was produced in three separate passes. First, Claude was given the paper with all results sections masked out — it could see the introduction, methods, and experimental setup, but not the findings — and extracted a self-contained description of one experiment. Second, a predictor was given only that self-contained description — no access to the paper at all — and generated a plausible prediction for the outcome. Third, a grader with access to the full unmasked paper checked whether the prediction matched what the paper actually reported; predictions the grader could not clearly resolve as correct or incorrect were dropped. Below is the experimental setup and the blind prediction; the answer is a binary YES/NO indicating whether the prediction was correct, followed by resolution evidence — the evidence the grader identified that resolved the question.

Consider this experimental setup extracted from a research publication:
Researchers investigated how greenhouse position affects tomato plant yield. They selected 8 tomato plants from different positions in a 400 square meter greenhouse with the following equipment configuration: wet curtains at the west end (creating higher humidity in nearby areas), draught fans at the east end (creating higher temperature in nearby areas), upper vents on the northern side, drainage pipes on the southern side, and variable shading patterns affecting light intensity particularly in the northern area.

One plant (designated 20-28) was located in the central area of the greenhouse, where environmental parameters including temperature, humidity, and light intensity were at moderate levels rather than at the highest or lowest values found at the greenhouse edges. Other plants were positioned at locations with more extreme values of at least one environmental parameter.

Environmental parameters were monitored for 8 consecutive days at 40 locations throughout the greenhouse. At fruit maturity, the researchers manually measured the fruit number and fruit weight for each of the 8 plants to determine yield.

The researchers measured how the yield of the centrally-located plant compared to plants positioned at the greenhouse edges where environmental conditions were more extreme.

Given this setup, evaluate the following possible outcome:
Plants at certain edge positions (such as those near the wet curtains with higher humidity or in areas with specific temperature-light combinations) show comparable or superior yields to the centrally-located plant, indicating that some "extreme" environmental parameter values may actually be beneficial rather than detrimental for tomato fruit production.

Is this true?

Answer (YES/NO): NO